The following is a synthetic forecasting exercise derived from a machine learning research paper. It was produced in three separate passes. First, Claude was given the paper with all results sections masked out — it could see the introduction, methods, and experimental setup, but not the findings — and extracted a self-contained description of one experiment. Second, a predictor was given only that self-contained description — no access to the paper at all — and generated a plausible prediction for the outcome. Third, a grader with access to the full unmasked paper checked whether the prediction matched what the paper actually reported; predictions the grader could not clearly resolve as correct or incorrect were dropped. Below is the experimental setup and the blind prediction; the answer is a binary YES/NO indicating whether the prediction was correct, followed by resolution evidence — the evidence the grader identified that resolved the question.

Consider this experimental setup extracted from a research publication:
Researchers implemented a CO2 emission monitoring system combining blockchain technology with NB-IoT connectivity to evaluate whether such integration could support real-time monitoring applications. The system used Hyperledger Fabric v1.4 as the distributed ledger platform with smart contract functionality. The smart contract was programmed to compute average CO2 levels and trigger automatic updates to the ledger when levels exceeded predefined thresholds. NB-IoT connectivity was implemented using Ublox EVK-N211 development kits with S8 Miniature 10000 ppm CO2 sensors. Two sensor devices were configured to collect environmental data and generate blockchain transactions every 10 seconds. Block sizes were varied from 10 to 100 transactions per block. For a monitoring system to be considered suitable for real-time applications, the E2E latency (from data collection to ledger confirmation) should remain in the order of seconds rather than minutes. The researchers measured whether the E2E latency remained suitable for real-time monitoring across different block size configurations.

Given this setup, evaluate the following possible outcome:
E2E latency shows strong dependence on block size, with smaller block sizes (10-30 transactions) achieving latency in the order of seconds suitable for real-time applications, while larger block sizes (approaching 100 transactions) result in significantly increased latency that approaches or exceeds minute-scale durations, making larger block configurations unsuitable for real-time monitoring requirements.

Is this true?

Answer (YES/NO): NO